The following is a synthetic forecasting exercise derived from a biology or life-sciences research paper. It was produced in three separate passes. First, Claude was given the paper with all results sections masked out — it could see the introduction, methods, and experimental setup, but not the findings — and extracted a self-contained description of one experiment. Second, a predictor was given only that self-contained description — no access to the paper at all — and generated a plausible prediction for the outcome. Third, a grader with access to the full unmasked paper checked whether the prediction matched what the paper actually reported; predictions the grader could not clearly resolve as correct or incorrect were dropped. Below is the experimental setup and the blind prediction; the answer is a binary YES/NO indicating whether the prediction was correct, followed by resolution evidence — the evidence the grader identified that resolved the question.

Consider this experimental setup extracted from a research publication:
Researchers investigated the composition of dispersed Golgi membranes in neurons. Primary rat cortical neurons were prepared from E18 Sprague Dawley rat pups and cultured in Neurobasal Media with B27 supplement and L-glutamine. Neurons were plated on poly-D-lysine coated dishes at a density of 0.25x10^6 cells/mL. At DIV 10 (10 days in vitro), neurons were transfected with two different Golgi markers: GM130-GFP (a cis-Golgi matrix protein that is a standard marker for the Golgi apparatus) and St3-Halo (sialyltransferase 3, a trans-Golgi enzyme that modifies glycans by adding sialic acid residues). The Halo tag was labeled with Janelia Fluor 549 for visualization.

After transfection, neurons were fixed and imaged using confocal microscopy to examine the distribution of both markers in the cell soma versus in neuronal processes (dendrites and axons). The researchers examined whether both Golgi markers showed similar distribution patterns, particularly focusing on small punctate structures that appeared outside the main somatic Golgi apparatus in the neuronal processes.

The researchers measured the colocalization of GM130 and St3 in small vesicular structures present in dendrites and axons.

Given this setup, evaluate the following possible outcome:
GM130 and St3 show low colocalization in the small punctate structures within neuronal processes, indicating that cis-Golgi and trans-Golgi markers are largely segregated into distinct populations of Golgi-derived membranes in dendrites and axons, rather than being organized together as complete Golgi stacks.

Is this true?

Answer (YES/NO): YES